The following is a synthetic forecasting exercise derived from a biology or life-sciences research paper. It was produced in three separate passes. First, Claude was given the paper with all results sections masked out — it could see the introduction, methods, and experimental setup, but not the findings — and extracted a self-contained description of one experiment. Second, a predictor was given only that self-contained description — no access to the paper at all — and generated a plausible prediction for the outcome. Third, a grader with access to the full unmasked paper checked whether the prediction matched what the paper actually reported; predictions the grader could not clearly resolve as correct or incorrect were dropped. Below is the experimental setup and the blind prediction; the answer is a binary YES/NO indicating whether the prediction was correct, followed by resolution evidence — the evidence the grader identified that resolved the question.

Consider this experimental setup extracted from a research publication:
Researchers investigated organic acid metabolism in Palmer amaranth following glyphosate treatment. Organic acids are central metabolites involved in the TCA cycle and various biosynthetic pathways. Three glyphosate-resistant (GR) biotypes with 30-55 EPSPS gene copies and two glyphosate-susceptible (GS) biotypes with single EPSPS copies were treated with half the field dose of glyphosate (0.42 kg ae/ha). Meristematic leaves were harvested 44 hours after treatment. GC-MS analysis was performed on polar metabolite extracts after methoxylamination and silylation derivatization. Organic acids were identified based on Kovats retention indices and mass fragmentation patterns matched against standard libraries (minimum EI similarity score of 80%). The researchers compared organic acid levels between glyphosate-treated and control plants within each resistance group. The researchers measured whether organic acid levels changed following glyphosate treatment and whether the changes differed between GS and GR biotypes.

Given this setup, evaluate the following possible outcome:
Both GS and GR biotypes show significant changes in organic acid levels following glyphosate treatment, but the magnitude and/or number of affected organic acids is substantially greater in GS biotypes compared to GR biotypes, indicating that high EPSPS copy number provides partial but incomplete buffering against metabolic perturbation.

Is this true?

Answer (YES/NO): YES